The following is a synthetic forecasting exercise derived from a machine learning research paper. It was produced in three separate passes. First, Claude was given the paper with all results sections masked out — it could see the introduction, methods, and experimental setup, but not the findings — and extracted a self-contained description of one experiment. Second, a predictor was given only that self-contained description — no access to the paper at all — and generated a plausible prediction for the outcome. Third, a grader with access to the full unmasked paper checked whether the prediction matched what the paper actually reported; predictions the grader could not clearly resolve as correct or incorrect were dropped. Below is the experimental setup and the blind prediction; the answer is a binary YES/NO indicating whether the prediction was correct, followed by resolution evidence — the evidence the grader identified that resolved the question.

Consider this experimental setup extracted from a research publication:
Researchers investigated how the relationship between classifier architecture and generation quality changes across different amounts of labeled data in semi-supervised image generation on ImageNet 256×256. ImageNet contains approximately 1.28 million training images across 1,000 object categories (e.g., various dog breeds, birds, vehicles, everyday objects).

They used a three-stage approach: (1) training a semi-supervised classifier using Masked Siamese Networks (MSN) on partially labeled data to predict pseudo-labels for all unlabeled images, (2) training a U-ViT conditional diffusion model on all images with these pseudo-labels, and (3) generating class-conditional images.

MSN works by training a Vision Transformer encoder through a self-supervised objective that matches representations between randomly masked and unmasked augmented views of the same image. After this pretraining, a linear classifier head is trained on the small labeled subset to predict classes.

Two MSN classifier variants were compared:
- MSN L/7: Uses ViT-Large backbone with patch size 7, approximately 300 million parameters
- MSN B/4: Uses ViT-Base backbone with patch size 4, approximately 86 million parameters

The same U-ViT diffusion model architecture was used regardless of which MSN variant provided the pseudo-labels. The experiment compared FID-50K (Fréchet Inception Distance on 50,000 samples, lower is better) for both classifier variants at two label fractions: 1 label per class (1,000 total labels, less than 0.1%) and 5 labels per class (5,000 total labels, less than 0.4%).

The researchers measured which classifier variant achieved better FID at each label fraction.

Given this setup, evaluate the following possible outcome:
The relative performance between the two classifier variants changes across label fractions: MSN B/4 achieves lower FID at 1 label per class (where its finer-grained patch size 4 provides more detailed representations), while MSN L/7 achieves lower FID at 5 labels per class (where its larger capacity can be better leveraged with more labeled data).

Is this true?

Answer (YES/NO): NO